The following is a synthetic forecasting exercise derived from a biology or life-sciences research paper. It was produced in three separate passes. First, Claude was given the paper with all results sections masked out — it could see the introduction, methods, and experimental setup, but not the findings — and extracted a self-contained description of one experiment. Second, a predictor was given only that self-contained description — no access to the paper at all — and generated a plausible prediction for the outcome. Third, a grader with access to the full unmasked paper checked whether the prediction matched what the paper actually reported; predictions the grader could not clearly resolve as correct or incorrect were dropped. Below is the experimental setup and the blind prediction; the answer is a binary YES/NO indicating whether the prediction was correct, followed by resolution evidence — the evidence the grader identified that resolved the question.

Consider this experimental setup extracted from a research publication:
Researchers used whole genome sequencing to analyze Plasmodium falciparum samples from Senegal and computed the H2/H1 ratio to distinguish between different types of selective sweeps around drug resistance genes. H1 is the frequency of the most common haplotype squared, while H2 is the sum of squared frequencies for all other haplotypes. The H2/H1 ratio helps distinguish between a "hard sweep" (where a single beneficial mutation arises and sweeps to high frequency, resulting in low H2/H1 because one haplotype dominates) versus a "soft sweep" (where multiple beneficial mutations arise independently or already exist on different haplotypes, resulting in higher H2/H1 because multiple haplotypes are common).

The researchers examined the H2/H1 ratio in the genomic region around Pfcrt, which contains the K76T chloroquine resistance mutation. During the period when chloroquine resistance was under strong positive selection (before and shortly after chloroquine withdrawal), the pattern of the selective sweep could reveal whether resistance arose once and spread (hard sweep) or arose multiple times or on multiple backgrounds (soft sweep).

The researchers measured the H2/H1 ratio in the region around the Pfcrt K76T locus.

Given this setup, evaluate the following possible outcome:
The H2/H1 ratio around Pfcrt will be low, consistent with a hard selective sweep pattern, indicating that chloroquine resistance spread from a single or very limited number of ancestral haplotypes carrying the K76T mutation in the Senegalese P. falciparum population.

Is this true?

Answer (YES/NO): YES